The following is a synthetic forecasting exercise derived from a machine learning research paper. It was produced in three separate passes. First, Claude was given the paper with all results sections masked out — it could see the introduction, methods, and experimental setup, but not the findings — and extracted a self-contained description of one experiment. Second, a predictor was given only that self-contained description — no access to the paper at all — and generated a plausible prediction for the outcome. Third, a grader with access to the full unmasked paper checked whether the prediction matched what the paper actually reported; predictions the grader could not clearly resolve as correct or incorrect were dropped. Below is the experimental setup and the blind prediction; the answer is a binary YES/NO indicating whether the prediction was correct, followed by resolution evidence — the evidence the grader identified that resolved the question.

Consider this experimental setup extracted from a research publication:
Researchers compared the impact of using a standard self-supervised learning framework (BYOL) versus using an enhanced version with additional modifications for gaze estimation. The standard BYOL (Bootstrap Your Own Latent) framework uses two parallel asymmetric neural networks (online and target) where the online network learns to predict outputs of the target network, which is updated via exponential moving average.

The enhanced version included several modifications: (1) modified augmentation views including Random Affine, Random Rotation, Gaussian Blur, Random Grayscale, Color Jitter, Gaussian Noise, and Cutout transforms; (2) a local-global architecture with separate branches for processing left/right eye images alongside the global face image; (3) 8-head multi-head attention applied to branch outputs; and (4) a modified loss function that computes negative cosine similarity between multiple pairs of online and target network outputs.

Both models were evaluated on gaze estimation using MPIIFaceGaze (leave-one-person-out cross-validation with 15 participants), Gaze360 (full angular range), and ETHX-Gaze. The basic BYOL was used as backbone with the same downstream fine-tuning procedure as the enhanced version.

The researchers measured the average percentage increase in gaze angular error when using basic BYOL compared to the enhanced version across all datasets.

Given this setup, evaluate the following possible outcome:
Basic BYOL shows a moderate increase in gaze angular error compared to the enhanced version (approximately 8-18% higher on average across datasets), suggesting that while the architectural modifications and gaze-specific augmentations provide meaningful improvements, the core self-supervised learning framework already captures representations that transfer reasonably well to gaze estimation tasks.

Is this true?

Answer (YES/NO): NO